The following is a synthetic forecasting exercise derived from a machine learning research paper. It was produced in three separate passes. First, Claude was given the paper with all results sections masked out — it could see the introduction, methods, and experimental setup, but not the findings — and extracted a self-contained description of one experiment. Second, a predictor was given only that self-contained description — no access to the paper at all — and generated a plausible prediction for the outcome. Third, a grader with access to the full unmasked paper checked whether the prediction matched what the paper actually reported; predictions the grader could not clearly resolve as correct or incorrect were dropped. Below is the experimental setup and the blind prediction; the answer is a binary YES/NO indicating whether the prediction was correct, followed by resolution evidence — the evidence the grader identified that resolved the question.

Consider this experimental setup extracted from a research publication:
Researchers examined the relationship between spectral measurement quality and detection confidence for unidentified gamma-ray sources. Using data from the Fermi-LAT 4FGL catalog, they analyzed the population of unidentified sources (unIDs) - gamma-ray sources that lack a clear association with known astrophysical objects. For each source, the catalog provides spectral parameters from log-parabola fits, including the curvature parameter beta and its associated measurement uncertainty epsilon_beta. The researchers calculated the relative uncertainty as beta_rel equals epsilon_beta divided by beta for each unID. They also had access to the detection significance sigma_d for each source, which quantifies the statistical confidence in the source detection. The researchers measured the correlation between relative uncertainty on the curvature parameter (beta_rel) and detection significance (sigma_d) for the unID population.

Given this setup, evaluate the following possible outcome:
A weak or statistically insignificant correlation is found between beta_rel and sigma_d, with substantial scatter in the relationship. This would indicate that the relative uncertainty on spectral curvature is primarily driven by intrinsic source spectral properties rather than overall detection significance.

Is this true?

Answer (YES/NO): NO